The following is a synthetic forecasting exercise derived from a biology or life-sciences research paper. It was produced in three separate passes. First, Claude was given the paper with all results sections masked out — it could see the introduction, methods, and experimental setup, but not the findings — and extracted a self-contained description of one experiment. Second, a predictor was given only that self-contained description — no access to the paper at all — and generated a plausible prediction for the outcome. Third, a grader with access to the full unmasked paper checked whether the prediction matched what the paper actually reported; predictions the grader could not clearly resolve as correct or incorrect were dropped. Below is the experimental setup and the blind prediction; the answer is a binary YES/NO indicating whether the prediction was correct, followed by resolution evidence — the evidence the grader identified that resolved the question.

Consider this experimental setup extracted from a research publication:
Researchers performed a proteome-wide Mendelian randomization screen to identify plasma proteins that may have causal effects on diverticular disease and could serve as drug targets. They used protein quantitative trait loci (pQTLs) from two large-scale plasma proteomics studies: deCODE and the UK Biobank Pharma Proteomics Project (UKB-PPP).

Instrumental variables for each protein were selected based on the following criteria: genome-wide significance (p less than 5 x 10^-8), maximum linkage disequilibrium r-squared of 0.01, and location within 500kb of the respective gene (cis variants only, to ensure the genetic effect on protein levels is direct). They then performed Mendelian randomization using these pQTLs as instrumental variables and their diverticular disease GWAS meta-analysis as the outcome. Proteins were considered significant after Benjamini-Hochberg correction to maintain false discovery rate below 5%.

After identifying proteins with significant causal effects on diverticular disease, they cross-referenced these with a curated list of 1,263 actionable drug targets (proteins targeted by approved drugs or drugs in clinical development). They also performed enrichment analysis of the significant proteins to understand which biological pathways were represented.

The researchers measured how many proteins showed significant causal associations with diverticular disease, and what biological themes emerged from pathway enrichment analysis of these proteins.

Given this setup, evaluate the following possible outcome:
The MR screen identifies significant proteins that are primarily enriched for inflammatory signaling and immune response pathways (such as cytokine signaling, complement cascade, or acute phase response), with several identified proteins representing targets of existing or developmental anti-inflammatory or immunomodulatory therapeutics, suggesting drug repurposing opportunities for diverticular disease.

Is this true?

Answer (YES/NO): NO